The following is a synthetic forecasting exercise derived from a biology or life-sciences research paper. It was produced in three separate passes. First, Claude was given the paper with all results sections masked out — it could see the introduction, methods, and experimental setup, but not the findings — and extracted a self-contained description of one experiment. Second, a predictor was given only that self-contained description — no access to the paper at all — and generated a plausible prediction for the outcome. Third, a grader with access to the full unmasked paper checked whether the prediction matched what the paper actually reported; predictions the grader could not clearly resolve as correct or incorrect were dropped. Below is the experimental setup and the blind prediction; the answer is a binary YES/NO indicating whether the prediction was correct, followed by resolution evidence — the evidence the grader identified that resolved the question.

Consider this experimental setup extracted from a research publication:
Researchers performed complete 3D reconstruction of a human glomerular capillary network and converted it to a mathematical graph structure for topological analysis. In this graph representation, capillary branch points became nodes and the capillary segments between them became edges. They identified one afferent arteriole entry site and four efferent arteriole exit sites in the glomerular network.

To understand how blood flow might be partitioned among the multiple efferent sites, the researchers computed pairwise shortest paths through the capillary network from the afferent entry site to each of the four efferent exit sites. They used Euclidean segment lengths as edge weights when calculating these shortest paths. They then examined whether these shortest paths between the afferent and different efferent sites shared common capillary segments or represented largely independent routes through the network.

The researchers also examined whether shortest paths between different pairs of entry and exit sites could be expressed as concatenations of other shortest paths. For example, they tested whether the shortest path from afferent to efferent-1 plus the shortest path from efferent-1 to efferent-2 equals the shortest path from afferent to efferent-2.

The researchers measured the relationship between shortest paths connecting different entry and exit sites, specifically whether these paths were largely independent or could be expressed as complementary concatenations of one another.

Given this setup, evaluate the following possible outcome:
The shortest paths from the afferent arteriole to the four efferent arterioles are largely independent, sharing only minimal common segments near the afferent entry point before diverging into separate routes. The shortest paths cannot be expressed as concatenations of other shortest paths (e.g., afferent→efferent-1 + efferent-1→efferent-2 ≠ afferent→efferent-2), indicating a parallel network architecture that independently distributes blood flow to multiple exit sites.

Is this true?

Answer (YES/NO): NO